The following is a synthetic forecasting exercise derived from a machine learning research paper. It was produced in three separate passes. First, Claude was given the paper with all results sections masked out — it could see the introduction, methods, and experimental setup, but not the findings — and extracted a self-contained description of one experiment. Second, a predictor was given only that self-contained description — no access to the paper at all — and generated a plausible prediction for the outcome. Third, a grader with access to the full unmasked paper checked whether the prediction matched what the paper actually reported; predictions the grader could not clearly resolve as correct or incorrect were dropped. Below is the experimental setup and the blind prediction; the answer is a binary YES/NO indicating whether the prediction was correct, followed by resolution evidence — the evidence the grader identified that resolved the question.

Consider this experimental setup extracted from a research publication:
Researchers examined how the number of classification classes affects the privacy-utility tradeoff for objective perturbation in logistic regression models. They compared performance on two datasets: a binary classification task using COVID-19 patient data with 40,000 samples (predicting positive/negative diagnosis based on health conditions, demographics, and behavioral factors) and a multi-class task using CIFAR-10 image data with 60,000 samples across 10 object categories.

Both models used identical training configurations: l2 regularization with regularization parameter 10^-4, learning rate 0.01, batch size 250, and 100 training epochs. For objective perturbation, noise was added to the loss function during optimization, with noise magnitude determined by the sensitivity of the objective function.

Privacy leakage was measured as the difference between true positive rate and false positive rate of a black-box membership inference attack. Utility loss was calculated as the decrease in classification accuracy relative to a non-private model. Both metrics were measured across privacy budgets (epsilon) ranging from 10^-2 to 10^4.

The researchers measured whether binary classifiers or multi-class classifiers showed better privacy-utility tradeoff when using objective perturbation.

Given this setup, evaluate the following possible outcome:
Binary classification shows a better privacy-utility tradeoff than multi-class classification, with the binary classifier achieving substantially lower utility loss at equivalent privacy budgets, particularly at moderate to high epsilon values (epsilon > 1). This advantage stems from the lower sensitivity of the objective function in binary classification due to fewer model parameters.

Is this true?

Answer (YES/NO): YES